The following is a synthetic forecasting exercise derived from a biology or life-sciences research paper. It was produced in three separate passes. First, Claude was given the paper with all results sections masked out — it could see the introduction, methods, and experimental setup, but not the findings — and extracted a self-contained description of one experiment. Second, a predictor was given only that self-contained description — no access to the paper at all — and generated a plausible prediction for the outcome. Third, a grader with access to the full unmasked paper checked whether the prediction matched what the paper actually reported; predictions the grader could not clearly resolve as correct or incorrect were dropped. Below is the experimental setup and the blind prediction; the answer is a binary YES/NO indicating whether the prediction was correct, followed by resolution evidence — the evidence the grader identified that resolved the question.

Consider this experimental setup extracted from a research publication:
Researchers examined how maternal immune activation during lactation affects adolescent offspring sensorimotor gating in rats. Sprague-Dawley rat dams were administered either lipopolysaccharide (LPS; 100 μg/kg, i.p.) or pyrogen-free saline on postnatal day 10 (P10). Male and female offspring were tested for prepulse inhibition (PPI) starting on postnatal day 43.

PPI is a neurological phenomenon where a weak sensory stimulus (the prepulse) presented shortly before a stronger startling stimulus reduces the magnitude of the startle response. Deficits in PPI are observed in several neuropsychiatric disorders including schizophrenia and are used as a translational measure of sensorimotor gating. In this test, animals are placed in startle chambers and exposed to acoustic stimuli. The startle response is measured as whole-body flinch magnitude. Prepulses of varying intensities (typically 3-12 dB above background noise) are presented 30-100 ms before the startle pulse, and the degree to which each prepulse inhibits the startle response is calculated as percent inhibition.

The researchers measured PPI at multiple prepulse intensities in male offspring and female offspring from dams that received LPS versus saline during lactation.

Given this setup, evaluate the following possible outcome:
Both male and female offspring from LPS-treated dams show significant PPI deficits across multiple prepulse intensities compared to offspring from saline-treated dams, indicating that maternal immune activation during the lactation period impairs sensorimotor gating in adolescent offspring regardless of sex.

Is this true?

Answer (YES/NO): NO